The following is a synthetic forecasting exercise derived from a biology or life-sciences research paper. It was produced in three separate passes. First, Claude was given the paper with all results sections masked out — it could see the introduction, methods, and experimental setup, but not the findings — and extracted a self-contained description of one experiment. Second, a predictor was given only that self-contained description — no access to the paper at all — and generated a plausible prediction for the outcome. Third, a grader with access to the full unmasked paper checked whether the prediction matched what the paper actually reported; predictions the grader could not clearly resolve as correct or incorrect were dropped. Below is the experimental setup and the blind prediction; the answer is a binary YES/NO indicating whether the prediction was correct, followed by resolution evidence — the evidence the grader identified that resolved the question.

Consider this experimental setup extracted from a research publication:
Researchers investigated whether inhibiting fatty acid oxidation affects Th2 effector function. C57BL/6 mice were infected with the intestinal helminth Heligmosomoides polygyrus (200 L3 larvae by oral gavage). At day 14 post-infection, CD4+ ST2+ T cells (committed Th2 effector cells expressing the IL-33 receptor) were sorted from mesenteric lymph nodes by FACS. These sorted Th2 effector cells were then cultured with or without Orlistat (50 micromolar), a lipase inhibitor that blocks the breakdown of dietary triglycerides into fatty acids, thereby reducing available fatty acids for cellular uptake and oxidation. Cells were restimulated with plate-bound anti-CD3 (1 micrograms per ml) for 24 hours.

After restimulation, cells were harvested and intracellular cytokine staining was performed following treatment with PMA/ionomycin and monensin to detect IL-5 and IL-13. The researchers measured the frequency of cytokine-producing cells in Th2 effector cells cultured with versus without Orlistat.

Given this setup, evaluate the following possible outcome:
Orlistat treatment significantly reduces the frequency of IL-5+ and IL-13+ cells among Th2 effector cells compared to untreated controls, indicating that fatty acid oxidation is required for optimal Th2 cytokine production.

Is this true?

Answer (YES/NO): NO